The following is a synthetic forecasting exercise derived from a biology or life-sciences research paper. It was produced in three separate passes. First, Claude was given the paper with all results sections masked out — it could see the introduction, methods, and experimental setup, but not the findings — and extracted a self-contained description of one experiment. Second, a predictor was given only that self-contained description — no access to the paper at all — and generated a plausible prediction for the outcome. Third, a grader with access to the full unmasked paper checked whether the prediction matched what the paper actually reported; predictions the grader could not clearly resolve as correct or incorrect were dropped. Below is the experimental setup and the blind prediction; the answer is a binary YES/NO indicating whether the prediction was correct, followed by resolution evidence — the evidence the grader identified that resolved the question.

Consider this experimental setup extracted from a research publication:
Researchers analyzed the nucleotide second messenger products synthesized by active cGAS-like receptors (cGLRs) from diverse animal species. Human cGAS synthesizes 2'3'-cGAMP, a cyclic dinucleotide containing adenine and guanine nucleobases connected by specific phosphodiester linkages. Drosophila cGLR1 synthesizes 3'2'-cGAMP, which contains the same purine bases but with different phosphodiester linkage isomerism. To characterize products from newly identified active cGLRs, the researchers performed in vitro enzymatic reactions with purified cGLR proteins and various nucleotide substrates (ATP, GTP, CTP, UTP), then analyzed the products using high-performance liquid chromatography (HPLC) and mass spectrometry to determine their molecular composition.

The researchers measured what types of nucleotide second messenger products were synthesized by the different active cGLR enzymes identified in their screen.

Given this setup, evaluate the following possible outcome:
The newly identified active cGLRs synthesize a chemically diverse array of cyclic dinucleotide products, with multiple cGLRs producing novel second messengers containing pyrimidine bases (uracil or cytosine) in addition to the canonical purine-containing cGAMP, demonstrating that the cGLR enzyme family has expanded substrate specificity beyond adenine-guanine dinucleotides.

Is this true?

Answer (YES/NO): YES